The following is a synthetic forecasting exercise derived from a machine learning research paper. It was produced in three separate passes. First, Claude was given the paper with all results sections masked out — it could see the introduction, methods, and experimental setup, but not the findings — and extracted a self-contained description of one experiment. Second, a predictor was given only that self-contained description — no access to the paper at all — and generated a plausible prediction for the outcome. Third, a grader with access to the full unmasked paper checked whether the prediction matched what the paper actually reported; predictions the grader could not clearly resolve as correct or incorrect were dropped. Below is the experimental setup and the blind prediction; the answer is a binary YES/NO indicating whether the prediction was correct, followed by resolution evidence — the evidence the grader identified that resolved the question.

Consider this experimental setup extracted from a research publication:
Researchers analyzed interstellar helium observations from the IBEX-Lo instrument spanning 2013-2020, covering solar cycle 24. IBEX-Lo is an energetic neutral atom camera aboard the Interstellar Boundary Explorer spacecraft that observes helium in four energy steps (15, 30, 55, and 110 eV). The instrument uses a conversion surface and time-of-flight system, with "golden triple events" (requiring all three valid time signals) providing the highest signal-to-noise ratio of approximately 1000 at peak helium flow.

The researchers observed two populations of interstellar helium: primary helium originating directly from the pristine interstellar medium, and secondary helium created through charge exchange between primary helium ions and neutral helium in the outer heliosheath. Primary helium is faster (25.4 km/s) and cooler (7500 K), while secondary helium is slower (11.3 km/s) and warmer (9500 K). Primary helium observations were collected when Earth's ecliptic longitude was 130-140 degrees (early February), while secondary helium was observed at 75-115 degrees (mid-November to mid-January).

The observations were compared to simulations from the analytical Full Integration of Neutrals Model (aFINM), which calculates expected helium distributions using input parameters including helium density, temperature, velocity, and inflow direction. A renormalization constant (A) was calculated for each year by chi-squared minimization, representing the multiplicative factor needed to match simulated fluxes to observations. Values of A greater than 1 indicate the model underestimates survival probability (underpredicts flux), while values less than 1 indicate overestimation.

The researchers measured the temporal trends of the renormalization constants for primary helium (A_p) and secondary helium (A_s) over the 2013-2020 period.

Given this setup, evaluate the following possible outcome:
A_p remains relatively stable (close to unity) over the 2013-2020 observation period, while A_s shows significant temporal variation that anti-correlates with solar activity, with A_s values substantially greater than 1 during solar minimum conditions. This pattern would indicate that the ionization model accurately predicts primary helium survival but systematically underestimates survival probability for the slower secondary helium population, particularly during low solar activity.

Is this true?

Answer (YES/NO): NO